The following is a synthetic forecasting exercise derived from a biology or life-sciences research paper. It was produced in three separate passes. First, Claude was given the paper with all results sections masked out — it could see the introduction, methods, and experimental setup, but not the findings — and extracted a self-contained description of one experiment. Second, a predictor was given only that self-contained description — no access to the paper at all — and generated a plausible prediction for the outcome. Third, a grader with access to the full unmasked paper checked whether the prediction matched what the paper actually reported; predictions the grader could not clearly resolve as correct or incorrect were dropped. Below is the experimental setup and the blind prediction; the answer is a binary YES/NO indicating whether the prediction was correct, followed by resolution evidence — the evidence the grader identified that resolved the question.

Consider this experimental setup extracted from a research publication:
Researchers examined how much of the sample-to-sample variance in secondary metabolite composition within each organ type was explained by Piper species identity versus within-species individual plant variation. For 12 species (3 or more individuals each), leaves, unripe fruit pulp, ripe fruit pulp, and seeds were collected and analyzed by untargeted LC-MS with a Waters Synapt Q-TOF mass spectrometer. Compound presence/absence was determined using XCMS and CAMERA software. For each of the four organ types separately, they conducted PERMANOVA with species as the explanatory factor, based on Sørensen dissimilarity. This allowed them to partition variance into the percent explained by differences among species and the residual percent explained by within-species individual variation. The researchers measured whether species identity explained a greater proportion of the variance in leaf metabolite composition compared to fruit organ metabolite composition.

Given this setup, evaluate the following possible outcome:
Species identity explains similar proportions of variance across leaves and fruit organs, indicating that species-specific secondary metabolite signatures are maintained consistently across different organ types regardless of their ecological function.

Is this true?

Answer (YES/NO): NO